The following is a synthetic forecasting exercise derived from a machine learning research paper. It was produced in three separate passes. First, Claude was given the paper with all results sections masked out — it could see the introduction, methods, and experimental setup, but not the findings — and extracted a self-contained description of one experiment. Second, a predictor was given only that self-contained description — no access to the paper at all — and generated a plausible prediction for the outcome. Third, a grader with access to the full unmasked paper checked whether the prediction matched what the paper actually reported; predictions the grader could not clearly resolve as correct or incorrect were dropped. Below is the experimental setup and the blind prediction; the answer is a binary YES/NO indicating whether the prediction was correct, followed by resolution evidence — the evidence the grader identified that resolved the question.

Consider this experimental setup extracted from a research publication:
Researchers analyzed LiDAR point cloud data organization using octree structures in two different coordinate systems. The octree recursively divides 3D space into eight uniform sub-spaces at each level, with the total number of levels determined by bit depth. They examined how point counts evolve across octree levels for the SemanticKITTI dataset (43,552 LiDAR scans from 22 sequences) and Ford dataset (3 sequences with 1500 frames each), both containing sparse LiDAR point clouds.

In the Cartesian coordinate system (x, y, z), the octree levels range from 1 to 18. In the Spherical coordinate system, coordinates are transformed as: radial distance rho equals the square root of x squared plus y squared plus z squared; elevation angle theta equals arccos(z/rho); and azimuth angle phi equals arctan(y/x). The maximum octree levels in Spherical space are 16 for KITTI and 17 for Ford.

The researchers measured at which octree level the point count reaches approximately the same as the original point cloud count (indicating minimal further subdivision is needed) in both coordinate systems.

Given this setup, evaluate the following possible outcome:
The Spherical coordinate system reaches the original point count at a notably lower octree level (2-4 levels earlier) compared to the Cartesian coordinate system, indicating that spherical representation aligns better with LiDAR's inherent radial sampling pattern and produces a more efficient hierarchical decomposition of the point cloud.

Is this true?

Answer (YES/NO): YES